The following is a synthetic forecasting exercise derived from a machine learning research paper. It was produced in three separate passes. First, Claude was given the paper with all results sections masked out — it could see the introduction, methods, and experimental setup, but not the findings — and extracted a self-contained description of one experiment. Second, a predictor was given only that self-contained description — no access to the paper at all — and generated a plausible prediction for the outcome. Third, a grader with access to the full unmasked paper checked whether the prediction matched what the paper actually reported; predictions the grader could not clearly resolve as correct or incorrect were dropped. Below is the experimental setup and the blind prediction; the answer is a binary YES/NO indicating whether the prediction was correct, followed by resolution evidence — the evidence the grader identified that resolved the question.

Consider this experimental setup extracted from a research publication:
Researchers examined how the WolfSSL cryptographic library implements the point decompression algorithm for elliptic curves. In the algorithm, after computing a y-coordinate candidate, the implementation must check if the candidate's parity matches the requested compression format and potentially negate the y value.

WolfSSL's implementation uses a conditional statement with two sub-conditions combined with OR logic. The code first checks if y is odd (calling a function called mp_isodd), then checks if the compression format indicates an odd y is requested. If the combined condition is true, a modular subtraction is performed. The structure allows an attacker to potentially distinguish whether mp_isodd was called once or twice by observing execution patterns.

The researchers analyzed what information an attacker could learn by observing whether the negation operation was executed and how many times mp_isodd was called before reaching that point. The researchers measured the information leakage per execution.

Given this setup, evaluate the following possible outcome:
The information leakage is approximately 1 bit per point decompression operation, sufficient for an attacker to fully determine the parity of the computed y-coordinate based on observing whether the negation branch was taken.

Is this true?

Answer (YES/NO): NO